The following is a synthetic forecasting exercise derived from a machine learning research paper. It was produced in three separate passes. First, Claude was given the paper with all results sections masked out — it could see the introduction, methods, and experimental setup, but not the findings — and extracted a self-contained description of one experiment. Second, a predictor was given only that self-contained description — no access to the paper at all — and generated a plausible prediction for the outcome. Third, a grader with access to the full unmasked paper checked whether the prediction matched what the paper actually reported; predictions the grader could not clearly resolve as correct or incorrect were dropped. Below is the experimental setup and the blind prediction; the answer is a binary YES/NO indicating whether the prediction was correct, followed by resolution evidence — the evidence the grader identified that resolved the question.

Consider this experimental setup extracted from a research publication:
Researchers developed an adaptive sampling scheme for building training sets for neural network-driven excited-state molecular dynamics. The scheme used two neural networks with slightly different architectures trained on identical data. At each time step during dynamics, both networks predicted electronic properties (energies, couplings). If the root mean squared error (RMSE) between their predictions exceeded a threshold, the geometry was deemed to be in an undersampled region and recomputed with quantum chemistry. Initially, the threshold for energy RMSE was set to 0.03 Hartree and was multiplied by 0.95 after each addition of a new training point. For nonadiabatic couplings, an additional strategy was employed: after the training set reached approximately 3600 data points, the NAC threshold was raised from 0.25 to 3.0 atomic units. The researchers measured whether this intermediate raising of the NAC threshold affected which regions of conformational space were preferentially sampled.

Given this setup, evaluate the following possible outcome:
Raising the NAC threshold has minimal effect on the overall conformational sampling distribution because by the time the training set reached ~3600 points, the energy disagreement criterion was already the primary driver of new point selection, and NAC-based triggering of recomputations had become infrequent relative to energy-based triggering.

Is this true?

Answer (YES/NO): NO